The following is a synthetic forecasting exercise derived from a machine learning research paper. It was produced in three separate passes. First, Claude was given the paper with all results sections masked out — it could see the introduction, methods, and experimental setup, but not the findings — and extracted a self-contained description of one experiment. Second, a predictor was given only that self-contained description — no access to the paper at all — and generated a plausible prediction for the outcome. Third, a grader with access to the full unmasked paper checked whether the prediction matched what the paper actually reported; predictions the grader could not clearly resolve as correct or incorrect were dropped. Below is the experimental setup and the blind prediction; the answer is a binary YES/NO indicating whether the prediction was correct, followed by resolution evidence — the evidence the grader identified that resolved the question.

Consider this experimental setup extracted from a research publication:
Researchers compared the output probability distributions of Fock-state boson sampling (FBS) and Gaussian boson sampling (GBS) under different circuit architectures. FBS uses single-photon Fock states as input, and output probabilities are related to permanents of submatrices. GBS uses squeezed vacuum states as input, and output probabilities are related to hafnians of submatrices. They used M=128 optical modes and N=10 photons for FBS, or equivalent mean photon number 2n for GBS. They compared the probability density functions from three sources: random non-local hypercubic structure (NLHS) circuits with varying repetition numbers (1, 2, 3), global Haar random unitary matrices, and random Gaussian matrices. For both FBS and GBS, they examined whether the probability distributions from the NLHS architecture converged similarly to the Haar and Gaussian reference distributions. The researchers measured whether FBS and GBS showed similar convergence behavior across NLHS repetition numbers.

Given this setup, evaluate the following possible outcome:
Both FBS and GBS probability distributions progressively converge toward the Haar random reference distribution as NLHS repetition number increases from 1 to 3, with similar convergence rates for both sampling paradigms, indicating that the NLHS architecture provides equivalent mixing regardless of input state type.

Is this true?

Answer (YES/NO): YES